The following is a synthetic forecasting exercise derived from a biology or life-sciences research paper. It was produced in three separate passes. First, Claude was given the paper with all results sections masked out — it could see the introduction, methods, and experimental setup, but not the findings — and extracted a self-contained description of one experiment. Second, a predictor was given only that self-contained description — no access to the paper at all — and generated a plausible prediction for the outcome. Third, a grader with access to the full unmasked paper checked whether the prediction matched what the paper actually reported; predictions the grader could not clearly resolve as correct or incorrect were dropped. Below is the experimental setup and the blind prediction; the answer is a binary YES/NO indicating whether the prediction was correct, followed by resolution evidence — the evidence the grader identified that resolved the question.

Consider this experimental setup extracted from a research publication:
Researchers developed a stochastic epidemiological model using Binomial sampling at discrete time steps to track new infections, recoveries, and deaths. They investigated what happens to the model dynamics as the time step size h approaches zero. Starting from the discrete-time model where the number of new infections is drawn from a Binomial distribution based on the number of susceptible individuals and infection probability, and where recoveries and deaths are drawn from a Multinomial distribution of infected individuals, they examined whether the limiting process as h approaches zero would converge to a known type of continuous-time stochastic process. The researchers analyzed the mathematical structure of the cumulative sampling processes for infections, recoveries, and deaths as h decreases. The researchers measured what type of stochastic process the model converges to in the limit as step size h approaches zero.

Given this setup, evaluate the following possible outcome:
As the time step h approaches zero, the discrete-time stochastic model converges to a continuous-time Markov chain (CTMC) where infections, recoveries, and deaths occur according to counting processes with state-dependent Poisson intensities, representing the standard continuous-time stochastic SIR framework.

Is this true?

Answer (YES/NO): YES